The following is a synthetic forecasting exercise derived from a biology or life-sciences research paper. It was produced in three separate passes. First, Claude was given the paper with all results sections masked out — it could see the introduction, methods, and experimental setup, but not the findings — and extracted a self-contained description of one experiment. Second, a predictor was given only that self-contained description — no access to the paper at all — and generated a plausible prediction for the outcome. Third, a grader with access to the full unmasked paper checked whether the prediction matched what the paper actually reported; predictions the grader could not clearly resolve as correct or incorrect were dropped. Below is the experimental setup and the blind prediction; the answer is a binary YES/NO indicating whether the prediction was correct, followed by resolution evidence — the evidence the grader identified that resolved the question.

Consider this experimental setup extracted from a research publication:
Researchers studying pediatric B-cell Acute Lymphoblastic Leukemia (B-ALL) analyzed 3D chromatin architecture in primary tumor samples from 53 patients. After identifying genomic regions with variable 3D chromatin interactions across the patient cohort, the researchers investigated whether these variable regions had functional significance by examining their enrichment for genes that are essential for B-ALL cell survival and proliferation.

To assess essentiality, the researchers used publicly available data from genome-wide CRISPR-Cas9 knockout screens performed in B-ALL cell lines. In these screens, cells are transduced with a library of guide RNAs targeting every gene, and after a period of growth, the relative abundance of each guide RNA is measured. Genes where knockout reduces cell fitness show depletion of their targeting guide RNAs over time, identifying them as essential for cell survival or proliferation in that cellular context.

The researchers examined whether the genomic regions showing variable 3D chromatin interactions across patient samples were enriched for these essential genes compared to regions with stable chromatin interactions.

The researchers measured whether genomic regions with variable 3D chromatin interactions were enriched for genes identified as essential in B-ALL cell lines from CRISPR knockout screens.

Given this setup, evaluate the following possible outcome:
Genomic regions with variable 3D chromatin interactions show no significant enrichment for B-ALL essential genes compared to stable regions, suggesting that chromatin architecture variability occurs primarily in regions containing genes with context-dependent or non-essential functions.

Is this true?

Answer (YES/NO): NO